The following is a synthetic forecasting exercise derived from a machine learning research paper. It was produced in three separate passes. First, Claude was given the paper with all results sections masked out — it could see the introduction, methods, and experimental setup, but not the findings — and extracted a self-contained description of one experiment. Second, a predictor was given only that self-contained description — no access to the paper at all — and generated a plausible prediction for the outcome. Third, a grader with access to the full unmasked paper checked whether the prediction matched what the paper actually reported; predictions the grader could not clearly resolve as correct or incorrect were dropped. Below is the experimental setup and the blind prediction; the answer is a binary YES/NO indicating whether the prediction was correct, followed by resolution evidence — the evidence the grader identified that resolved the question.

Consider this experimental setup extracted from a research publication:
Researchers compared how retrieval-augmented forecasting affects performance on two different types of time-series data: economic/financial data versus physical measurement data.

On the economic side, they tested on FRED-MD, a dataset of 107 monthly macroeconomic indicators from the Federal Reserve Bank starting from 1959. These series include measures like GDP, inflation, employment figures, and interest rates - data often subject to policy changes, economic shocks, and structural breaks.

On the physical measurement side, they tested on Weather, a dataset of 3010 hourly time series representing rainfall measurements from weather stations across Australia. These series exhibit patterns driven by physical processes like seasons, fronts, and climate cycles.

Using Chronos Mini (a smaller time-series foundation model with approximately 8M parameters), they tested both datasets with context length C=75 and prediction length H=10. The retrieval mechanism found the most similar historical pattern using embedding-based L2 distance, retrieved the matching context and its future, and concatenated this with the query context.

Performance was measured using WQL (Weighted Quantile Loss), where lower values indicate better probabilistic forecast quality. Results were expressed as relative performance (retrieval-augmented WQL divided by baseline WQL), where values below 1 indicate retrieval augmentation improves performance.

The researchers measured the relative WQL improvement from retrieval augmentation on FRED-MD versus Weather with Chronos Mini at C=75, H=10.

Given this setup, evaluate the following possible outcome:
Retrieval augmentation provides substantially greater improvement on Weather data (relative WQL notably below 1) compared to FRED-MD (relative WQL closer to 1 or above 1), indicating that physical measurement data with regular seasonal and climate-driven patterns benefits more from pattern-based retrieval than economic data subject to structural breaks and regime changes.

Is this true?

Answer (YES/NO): NO